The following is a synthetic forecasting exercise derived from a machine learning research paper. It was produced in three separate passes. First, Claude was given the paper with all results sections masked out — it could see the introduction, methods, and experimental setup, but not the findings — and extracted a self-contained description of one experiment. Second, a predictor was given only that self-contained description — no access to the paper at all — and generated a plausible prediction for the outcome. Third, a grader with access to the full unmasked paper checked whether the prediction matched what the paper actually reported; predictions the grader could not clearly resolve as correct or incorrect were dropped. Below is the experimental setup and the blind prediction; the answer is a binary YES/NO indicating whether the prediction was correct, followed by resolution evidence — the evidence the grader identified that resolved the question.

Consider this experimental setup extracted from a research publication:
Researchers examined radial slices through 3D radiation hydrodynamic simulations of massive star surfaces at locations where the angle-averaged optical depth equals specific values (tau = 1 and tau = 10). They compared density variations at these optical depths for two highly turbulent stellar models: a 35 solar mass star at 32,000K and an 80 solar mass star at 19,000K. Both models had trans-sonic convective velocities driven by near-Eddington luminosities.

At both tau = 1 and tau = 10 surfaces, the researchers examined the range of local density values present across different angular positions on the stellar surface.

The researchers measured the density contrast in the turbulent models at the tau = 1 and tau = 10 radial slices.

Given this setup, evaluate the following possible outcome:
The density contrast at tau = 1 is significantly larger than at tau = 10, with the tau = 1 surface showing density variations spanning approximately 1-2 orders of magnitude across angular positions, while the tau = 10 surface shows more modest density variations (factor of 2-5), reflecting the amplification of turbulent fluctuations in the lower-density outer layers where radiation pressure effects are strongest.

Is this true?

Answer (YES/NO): NO